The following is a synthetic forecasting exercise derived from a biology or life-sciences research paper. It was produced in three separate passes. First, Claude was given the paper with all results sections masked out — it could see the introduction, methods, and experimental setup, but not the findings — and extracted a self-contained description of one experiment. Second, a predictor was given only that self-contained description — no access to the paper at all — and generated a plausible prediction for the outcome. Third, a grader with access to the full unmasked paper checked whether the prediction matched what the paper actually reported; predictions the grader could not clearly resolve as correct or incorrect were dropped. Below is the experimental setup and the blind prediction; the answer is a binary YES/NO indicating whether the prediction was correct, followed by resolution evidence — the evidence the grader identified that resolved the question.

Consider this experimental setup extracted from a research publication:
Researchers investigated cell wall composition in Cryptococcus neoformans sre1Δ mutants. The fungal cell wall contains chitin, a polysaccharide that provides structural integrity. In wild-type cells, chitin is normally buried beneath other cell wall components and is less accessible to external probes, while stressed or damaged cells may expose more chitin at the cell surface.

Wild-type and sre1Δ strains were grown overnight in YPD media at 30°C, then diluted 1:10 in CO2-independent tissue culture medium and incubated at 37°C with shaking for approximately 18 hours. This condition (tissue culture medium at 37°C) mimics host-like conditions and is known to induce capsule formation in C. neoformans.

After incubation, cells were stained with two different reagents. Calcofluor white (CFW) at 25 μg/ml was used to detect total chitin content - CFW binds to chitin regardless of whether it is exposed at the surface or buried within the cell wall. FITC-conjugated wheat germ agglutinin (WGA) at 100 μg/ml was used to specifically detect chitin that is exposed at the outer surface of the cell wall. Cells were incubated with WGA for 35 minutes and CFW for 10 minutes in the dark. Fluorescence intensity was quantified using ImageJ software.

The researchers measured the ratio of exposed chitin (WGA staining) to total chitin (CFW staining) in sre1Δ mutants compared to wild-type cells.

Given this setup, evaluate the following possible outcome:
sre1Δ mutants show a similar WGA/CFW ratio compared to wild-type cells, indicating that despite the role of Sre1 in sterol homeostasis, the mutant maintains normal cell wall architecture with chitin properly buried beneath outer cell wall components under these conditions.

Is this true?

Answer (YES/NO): NO